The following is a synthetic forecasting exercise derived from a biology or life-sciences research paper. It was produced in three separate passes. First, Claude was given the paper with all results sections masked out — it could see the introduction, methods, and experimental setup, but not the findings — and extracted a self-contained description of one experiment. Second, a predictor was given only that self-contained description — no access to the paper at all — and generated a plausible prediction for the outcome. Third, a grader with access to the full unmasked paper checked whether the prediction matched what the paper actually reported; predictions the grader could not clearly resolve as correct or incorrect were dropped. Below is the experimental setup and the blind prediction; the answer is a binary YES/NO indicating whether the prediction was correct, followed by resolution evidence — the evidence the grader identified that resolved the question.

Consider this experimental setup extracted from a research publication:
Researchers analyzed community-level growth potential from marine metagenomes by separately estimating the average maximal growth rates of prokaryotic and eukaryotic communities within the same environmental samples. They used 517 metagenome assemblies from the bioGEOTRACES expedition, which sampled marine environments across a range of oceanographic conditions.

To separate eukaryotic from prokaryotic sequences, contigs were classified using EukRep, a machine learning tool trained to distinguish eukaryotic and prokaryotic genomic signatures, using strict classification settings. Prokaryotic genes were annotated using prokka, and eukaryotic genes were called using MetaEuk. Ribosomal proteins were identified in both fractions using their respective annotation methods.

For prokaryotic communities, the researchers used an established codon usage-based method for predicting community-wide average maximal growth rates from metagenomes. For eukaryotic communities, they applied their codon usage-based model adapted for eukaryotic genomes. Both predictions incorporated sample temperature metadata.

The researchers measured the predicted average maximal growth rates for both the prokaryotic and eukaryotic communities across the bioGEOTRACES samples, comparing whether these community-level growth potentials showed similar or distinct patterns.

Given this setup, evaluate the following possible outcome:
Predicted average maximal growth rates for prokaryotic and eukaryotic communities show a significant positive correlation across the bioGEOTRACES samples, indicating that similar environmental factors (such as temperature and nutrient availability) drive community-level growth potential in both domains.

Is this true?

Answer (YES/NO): NO